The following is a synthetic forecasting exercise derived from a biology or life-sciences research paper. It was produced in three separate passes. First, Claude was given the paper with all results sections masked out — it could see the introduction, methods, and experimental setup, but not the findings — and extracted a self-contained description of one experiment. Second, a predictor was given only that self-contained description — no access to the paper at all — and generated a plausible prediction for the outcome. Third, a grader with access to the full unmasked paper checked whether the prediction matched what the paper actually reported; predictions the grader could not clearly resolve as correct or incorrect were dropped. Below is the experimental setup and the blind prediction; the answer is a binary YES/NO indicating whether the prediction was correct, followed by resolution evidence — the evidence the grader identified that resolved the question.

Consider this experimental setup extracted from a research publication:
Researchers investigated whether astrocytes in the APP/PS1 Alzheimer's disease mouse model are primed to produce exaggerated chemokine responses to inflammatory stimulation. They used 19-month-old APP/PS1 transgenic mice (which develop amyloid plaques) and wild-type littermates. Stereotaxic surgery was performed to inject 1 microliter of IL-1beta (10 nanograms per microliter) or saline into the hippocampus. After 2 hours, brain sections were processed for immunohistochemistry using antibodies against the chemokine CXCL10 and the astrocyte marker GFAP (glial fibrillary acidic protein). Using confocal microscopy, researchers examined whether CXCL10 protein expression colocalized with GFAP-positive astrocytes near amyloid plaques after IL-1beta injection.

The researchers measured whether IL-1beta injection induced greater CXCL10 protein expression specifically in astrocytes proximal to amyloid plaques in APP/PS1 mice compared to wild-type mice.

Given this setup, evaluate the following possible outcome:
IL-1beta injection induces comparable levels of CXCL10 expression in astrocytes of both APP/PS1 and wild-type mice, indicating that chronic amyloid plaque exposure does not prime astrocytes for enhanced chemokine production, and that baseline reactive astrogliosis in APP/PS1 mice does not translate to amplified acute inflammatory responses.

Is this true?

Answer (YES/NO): NO